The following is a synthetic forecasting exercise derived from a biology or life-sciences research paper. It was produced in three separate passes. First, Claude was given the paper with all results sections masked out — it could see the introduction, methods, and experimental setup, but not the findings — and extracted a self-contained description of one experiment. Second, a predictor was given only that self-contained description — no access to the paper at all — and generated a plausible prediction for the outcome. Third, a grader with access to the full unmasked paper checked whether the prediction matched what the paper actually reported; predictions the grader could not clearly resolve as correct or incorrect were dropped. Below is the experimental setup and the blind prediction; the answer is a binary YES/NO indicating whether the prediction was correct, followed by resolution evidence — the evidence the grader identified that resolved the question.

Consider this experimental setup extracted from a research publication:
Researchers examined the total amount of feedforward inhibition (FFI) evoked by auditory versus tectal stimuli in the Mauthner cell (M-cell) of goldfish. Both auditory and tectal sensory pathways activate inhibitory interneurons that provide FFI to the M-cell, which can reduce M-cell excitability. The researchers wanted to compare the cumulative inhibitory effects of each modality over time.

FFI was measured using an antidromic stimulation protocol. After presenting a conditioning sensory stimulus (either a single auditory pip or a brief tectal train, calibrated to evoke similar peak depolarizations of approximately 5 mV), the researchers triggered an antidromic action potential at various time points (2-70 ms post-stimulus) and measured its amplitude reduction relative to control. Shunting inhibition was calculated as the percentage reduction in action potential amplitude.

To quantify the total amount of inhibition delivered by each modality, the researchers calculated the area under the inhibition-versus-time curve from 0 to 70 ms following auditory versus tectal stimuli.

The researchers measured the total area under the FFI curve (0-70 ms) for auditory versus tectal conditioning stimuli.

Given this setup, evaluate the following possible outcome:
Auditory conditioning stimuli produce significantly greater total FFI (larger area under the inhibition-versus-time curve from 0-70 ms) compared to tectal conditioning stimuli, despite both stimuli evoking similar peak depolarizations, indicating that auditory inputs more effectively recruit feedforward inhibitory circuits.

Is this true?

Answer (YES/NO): YES